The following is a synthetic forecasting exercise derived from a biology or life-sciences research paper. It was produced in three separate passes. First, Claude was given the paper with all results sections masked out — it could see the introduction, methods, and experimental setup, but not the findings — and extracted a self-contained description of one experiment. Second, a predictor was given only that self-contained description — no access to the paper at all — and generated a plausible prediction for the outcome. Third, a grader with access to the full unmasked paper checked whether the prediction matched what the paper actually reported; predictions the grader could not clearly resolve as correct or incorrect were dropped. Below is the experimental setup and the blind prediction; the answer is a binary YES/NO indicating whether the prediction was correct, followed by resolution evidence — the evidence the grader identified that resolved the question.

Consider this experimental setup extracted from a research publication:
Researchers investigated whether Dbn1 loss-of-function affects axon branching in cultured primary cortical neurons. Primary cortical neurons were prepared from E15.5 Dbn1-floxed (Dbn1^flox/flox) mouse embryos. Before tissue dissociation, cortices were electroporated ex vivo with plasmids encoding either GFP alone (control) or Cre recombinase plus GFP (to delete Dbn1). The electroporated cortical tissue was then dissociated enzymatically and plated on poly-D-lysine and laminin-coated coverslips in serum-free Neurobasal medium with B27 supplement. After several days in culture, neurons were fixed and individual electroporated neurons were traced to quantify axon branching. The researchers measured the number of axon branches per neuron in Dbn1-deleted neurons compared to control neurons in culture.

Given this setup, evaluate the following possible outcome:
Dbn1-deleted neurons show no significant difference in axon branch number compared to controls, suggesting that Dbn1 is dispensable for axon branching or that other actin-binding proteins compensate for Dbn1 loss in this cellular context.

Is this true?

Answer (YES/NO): NO